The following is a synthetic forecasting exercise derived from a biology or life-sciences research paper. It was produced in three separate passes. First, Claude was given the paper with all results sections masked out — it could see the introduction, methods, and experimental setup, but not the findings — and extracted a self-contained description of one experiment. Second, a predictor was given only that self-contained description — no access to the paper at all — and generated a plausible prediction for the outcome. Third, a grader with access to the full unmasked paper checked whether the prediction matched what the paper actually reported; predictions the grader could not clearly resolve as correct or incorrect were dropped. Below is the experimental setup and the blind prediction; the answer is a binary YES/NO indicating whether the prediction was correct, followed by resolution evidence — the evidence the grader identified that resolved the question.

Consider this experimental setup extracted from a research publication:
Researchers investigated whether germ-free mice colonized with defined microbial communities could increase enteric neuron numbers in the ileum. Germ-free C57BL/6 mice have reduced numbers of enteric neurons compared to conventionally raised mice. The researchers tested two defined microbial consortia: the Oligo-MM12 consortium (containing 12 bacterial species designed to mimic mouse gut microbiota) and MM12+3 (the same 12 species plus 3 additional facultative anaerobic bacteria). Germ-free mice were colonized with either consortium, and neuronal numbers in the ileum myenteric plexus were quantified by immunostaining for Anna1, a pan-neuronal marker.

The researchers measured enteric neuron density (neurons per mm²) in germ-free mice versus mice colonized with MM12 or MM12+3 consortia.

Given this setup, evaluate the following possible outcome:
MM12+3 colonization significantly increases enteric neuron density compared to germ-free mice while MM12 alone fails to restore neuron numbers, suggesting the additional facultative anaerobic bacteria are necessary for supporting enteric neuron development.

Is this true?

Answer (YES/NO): NO